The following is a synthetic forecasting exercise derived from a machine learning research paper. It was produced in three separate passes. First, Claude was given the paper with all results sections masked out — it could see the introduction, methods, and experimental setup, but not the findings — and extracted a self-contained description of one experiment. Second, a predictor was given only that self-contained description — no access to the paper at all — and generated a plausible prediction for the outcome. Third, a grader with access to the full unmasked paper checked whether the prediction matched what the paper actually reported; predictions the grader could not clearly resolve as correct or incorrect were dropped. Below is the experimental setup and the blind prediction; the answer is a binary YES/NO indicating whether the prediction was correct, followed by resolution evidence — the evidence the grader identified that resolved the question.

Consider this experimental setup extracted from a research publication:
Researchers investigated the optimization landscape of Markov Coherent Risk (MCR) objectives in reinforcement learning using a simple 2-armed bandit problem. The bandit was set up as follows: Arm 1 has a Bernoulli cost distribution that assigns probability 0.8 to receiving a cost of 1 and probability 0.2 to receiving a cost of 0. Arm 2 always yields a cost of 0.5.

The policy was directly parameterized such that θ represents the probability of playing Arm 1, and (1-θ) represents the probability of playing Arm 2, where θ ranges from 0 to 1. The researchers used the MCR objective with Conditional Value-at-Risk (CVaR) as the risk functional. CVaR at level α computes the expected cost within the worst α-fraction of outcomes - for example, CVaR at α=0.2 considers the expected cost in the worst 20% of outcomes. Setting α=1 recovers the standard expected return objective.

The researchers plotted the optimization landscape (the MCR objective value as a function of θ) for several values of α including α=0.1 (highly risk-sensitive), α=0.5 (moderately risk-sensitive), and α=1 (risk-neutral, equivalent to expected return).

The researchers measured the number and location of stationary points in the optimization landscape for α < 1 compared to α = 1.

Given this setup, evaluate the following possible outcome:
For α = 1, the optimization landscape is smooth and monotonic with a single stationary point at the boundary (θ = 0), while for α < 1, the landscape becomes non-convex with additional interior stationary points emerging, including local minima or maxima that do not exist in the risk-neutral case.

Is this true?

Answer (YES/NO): NO